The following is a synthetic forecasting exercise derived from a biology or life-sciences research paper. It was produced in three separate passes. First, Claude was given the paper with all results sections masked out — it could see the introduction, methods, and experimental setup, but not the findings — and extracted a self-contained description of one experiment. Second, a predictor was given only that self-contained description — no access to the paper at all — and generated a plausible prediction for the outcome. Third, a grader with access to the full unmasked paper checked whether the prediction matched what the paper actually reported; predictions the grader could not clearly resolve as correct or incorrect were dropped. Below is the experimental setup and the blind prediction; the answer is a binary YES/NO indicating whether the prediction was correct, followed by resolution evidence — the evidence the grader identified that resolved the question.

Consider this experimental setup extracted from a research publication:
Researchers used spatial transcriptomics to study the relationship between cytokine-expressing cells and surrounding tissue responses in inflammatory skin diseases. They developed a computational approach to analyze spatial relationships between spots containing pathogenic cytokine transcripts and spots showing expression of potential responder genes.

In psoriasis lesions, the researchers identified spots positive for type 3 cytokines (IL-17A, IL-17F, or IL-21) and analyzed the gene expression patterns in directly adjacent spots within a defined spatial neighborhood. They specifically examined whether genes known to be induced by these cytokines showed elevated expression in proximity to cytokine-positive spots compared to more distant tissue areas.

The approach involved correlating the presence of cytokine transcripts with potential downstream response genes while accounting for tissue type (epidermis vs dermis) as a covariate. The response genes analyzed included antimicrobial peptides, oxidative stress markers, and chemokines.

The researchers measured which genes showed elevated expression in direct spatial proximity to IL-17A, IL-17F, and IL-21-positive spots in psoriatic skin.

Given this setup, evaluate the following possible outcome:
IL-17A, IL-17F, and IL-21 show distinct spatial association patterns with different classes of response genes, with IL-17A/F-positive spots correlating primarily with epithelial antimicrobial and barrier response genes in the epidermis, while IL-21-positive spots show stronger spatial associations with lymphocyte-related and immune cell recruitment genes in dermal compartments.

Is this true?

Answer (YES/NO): NO